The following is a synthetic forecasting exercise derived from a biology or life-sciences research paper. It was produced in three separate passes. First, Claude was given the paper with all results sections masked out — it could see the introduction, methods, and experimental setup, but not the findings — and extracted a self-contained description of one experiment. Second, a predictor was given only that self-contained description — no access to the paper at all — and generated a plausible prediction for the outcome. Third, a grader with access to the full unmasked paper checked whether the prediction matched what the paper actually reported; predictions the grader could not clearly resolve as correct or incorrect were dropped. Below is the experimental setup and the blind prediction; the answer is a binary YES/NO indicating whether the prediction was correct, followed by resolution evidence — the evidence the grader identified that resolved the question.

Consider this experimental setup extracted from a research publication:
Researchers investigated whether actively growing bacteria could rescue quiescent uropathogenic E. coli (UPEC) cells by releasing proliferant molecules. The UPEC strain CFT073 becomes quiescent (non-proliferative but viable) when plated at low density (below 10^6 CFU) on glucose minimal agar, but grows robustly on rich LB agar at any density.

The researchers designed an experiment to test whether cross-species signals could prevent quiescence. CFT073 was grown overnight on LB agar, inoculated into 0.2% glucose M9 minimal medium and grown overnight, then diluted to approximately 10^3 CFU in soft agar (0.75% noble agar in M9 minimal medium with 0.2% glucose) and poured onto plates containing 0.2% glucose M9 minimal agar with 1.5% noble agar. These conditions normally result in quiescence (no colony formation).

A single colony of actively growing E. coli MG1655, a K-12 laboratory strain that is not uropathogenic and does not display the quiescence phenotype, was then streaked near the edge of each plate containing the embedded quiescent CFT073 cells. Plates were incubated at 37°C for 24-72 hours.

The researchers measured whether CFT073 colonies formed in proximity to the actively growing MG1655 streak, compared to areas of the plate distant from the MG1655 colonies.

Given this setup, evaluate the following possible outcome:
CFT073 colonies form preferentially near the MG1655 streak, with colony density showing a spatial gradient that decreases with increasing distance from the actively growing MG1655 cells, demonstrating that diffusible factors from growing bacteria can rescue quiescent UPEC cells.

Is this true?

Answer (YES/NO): YES